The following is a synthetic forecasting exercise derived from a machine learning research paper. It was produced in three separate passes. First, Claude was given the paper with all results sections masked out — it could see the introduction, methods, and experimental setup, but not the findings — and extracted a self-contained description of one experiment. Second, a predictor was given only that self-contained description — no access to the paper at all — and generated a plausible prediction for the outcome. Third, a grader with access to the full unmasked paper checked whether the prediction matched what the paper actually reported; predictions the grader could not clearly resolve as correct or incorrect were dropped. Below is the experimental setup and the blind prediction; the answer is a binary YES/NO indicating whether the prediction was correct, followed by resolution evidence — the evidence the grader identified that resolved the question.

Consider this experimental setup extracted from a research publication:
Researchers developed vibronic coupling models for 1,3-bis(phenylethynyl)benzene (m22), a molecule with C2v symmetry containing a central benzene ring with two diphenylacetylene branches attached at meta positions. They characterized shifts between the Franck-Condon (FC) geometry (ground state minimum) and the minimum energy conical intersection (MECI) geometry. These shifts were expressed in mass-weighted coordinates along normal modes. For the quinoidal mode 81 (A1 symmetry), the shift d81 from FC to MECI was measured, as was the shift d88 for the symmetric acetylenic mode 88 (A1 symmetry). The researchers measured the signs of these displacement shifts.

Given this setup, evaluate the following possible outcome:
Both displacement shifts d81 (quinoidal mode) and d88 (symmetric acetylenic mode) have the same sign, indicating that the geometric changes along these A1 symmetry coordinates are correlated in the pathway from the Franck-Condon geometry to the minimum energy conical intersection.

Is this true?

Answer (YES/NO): NO